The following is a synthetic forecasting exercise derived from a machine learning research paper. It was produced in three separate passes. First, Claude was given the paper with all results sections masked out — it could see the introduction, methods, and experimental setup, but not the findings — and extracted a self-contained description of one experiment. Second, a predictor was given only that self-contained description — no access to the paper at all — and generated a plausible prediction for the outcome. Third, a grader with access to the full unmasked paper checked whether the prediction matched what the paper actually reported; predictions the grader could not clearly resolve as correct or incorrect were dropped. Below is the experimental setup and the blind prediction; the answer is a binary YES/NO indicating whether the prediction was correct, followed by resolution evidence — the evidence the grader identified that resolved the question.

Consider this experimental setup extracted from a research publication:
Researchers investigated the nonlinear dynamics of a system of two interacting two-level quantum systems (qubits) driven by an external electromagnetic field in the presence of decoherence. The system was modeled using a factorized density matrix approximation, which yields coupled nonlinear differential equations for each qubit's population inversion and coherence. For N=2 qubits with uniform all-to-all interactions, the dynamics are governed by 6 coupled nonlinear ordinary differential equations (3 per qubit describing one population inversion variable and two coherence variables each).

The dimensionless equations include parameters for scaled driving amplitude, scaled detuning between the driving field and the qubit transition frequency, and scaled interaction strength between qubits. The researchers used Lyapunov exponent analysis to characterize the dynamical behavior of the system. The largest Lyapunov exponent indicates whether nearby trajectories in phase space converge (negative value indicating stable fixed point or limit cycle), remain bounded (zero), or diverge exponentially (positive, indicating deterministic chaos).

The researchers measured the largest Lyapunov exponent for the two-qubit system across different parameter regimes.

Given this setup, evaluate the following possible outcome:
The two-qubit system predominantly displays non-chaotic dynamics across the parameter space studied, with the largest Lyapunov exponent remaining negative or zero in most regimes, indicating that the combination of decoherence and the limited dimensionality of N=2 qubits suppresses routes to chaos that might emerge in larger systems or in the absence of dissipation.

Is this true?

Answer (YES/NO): NO